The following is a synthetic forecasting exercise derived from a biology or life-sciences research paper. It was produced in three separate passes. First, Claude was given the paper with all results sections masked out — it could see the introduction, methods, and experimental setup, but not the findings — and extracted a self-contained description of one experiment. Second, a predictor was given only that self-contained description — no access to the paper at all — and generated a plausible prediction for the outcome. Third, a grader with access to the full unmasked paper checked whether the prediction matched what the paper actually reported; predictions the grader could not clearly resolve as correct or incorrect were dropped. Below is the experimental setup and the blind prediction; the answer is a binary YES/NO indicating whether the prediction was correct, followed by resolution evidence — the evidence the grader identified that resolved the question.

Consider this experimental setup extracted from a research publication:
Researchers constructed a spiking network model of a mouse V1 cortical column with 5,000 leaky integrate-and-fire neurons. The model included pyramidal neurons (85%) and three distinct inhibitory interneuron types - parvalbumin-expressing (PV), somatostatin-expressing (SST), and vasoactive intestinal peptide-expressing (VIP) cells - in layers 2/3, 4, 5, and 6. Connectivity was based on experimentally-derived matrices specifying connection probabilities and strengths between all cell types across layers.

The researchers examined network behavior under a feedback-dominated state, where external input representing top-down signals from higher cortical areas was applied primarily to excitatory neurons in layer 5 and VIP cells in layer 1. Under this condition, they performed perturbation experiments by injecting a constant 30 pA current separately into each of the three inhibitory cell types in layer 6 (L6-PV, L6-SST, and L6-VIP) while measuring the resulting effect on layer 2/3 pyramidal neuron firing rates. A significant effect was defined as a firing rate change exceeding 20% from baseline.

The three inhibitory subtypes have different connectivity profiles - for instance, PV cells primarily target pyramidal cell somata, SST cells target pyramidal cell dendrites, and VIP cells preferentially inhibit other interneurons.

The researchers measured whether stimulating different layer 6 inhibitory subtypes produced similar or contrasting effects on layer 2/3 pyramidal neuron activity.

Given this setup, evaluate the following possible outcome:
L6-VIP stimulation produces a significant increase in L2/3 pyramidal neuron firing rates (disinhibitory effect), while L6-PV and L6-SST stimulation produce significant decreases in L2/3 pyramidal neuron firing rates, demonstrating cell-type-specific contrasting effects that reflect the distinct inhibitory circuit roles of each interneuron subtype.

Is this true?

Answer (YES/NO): NO